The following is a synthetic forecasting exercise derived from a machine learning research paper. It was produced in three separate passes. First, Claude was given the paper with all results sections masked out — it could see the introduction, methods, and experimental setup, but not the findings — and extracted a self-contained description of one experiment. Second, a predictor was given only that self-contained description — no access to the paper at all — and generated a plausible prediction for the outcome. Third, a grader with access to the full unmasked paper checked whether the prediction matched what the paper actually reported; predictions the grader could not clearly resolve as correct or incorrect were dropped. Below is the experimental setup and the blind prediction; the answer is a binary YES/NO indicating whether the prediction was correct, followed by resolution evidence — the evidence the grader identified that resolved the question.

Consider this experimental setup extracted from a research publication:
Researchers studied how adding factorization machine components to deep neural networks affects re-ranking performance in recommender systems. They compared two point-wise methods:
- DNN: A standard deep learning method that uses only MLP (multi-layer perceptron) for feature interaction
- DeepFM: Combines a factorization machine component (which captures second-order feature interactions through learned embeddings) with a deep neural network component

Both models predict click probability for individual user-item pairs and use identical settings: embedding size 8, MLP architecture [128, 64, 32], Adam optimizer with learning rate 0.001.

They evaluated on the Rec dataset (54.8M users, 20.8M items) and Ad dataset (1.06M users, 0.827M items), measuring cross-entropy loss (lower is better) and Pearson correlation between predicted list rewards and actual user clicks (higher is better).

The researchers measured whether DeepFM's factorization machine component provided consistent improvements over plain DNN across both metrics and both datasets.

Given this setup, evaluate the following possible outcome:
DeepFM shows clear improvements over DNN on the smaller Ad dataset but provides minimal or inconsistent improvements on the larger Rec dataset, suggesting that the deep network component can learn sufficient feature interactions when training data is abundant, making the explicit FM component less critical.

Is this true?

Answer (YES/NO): NO